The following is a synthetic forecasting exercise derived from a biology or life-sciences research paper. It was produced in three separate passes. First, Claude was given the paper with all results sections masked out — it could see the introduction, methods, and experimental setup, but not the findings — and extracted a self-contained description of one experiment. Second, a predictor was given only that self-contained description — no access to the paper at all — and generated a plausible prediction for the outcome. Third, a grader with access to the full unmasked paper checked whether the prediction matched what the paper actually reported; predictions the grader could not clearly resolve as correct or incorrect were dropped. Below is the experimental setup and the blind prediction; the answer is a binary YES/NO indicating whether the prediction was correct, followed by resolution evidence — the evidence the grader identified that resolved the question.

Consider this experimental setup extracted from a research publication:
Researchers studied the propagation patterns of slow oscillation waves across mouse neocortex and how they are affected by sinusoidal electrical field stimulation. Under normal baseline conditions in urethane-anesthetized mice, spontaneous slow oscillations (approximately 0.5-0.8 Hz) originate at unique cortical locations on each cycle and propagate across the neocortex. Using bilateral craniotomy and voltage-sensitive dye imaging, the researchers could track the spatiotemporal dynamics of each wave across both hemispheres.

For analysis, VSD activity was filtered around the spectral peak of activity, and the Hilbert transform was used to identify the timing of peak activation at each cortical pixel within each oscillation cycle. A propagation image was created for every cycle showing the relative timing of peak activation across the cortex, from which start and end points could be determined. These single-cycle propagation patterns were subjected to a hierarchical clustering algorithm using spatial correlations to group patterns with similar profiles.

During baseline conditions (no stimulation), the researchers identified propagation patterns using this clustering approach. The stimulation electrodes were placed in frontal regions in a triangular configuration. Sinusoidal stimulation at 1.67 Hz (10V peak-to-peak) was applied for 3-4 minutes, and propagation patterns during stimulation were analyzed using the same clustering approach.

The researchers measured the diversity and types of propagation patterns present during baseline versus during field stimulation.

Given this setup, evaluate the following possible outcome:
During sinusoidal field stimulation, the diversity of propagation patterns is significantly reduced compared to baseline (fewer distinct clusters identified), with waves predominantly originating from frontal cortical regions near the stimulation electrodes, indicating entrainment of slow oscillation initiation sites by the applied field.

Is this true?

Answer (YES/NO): NO